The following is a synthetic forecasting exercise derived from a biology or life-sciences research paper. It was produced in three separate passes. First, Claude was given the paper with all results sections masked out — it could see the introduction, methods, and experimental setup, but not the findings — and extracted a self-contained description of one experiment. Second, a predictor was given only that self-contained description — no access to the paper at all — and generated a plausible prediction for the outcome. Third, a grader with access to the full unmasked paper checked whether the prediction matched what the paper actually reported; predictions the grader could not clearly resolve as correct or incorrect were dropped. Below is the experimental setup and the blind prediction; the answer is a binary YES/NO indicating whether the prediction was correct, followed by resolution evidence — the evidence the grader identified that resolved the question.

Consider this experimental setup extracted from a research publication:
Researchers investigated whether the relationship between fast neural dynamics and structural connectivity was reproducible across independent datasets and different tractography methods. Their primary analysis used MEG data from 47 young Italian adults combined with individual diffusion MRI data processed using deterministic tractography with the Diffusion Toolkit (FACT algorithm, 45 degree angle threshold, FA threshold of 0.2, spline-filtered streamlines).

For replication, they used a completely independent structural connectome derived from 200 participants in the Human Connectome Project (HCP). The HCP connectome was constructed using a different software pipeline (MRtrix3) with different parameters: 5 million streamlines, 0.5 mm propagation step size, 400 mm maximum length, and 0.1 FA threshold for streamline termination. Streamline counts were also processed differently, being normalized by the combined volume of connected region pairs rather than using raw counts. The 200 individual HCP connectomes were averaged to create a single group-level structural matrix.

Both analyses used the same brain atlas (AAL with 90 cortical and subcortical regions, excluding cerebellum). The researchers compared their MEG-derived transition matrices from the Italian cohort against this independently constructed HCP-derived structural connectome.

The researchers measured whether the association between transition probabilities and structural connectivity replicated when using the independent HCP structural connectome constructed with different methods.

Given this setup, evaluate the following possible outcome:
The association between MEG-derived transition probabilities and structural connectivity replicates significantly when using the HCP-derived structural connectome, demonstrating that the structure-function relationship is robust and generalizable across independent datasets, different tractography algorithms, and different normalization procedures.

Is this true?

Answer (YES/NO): YES